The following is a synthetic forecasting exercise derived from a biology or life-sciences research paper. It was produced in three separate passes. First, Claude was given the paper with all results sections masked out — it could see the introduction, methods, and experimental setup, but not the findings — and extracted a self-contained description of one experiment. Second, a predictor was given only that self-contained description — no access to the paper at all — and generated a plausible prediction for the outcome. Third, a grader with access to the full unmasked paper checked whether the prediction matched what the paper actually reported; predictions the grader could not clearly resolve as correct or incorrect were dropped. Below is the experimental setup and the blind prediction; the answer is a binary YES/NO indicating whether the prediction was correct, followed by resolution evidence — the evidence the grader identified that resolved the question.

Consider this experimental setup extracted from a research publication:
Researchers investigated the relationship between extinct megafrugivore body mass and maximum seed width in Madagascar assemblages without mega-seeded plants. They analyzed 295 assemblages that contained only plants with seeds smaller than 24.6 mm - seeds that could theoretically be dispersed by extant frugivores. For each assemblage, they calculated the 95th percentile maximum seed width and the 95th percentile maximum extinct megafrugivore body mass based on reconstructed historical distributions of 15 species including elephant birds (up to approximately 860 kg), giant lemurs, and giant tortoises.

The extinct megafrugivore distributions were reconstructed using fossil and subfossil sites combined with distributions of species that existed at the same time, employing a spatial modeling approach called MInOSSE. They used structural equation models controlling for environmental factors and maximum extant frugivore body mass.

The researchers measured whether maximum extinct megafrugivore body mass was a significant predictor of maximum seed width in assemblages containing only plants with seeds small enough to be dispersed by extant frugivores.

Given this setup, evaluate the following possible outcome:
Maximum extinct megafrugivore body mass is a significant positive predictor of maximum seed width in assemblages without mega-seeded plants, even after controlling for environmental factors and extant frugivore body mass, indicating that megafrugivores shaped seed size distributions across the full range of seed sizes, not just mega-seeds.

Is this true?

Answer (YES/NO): NO